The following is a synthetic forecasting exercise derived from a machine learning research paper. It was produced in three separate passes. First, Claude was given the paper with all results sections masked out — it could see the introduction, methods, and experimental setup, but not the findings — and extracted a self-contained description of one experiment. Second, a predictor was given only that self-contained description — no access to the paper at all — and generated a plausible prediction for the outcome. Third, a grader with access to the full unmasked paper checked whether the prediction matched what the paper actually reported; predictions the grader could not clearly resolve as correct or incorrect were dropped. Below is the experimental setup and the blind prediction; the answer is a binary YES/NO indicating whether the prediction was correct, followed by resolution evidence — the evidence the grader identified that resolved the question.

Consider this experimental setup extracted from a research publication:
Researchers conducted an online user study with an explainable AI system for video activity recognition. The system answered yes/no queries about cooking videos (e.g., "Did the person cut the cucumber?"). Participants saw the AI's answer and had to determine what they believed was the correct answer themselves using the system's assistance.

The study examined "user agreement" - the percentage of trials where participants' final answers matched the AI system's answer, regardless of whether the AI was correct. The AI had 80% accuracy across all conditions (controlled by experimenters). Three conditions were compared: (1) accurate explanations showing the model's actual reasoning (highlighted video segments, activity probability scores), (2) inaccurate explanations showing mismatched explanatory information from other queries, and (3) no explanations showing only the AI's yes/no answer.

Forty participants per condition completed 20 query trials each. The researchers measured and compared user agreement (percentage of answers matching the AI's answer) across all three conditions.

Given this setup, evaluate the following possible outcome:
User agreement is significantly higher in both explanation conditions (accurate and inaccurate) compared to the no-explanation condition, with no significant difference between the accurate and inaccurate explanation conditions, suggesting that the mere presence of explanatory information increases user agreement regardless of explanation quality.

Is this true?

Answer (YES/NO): NO